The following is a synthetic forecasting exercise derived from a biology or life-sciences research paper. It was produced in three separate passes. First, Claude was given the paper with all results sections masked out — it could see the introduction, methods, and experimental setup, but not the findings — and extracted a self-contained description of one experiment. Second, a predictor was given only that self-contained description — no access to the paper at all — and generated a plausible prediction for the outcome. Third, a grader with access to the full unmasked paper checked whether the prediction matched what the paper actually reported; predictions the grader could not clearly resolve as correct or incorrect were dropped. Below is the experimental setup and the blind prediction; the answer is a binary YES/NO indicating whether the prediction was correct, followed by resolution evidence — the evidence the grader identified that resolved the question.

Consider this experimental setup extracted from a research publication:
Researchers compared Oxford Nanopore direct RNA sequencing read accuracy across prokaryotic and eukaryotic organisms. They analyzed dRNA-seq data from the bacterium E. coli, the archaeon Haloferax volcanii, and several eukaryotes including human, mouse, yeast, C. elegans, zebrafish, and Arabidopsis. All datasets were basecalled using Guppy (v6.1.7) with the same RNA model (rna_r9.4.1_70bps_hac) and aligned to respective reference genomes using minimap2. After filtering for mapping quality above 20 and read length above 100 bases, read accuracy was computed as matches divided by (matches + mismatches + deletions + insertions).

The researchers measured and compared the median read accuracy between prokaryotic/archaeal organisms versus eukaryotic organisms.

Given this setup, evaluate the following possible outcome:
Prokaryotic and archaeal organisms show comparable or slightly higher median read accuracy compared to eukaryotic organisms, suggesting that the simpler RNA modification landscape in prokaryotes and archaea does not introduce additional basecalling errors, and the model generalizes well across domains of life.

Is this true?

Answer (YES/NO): YES